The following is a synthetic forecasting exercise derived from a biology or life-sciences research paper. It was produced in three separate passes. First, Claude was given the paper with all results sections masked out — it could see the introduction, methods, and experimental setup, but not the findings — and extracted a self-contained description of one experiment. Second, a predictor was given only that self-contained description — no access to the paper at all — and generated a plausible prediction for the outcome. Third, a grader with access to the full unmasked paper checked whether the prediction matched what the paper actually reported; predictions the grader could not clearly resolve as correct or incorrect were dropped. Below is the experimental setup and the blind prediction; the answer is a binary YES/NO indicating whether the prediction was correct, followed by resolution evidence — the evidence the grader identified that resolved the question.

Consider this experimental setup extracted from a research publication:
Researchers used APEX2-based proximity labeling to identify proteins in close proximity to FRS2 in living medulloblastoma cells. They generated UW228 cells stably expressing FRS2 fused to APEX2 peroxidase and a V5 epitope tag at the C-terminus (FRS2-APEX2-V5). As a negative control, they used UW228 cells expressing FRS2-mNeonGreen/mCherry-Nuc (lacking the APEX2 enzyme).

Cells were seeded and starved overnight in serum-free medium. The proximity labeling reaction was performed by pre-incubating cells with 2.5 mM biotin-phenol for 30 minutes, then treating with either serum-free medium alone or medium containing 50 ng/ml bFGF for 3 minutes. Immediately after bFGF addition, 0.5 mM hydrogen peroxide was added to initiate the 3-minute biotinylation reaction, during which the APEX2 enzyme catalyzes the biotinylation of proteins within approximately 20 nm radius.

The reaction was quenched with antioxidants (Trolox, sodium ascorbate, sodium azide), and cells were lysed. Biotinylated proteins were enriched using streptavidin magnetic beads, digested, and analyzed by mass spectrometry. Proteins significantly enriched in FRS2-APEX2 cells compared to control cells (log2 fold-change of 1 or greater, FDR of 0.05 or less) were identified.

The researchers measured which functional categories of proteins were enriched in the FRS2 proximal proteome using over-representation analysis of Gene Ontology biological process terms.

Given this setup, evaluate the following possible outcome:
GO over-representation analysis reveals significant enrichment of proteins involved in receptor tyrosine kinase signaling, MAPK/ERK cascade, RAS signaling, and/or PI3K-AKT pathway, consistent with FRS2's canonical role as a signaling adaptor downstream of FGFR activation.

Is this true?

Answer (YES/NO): NO